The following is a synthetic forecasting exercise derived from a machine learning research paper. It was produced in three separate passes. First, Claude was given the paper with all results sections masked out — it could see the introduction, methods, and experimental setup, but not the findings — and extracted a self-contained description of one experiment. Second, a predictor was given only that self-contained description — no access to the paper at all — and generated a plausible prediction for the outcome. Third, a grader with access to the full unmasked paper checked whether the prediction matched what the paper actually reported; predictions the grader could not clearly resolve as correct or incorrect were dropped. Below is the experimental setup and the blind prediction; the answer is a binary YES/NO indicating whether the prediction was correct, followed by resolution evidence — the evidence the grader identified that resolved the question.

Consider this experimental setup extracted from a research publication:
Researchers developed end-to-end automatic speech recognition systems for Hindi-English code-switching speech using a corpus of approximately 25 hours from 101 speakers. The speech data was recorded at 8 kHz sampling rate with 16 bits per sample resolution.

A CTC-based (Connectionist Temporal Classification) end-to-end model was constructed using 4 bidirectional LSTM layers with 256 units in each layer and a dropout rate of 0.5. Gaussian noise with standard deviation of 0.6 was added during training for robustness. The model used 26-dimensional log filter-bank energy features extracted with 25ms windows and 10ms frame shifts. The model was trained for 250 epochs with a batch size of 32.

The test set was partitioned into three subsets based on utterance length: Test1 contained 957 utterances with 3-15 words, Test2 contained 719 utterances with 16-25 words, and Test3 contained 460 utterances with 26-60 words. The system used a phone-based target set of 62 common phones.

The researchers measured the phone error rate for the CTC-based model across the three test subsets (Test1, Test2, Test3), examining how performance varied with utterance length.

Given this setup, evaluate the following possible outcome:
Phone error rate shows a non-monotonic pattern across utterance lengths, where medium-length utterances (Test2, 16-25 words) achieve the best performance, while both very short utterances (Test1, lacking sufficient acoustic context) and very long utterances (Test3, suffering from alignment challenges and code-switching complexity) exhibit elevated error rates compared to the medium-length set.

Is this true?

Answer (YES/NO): NO